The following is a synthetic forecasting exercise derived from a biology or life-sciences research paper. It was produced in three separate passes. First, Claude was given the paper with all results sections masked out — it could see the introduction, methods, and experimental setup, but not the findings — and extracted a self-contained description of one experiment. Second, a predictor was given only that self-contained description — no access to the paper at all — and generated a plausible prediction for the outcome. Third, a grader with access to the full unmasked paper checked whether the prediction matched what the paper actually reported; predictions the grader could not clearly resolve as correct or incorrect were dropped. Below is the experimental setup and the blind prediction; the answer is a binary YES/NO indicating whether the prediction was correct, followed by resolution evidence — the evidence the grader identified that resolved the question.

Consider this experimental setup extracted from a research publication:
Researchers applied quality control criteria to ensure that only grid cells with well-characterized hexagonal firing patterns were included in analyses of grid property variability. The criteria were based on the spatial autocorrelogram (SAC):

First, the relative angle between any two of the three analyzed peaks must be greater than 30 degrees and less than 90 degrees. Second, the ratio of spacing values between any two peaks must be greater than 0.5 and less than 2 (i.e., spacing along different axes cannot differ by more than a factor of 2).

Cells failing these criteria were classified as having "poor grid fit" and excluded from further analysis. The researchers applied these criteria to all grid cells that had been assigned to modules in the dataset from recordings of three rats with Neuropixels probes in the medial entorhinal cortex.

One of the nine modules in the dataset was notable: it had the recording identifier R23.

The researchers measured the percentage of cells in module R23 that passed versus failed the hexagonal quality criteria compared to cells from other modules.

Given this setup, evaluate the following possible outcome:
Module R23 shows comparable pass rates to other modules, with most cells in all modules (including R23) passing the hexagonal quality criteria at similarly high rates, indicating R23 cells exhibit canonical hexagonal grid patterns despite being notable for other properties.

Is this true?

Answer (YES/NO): NO